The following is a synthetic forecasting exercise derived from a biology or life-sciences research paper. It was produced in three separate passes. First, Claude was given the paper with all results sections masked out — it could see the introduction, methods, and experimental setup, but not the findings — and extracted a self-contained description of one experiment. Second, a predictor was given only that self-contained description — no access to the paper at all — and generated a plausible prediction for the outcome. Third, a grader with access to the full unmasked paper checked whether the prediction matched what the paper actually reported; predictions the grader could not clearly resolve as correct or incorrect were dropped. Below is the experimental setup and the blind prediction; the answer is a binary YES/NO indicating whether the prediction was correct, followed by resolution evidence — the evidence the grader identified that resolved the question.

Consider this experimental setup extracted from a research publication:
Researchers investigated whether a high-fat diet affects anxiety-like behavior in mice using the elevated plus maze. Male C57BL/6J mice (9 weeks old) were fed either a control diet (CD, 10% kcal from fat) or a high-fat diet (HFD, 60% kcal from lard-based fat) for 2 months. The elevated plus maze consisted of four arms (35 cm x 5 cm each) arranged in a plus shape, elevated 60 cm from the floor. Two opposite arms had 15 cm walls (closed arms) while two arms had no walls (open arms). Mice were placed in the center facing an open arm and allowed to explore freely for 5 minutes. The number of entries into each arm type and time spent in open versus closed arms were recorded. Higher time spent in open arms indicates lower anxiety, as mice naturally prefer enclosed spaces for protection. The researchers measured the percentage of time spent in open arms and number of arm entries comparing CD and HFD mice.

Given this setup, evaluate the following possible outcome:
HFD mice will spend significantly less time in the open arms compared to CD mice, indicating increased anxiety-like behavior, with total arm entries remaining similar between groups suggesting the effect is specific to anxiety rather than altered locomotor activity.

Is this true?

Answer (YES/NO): NO